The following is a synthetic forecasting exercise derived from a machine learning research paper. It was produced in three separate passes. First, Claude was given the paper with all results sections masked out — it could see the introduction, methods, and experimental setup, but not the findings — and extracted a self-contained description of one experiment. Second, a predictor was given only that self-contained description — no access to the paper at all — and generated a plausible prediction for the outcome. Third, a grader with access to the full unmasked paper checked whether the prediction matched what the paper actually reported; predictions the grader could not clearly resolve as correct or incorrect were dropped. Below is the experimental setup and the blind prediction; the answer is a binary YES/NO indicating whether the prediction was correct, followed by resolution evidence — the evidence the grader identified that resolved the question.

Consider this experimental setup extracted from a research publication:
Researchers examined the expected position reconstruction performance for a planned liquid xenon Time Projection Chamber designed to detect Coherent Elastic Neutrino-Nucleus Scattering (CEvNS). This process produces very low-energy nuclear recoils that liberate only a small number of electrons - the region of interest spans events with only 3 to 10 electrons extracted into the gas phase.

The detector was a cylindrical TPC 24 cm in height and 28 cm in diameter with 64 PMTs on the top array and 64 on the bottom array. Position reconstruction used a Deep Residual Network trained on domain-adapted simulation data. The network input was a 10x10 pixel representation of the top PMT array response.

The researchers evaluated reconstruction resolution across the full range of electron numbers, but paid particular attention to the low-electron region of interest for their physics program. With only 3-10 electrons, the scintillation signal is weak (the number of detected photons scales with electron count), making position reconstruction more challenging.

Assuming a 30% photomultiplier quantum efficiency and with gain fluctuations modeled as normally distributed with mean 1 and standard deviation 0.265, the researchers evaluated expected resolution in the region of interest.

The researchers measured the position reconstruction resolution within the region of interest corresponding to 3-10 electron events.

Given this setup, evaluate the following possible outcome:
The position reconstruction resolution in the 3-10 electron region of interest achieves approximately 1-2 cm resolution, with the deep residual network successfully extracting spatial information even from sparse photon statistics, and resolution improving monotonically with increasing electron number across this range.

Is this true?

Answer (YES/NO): NO